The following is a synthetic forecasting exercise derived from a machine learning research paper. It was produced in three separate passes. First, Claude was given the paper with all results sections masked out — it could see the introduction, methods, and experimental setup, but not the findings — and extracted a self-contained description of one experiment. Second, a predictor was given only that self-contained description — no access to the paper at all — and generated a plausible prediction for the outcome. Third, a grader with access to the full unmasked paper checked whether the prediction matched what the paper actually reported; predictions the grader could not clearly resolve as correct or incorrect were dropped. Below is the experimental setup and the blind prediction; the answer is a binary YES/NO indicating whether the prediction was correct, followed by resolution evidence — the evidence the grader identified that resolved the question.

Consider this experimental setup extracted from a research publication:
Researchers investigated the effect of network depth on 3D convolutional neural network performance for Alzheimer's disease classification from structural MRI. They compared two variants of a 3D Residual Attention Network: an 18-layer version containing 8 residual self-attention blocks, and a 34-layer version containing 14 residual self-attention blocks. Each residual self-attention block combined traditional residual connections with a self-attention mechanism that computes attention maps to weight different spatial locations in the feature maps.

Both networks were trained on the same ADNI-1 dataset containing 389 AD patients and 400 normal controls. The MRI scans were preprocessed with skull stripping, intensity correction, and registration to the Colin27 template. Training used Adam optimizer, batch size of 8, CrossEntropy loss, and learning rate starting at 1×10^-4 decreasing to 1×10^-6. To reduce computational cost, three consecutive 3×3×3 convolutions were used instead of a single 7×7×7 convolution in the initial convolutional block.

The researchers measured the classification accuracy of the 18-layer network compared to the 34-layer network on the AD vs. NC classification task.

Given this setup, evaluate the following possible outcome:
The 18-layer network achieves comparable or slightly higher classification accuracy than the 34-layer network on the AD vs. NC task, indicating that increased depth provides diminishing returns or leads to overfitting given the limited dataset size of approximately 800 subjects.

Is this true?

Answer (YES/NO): NO